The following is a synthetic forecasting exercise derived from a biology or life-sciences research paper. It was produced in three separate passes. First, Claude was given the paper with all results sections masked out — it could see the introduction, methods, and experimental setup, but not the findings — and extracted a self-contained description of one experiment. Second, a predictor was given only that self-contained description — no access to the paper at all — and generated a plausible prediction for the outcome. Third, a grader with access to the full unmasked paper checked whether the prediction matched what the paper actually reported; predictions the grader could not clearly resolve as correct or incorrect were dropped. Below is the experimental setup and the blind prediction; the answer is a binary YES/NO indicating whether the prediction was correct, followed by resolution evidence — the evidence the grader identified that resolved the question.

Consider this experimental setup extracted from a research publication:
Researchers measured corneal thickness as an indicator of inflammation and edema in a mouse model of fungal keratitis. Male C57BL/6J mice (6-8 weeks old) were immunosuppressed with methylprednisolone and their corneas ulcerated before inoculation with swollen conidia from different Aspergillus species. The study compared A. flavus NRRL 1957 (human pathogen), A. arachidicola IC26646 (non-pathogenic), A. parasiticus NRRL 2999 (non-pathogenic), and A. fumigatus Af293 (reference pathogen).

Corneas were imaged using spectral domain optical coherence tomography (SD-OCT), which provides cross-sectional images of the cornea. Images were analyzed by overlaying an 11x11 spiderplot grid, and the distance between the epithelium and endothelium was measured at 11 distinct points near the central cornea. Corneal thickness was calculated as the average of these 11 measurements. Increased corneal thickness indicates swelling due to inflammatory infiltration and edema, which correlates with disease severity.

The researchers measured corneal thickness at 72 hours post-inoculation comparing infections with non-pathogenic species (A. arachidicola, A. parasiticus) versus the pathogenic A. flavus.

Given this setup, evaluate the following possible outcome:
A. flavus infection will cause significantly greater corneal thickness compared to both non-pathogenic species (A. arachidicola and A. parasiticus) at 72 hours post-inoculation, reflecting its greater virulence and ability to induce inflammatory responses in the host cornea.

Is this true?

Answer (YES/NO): NO